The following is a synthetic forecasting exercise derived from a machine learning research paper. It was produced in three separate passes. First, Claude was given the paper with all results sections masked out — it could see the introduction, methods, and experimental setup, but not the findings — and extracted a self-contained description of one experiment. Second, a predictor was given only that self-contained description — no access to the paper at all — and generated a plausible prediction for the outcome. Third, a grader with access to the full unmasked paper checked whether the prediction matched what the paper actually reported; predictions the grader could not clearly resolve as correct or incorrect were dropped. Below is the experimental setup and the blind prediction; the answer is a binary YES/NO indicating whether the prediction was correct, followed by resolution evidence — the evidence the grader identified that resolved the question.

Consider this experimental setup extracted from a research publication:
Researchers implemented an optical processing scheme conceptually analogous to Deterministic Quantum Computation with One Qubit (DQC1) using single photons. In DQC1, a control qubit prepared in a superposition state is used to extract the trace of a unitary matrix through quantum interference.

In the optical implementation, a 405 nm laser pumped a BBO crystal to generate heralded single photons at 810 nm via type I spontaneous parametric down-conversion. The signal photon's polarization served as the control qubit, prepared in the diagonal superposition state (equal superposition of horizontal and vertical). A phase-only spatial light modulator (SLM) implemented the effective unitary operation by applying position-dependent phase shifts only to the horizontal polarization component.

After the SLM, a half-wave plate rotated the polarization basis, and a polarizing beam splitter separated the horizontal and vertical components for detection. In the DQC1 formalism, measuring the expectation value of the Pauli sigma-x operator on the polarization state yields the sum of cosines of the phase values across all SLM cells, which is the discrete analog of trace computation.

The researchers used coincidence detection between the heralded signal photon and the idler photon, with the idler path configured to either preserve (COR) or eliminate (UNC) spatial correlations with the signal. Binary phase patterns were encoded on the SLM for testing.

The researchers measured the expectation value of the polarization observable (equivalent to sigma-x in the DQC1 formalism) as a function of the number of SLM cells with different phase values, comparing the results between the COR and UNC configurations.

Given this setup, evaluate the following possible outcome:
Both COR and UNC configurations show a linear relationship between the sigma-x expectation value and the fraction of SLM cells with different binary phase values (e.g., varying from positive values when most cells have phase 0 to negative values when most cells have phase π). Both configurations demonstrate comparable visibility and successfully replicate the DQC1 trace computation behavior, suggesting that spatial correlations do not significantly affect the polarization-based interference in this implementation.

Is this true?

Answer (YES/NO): NO